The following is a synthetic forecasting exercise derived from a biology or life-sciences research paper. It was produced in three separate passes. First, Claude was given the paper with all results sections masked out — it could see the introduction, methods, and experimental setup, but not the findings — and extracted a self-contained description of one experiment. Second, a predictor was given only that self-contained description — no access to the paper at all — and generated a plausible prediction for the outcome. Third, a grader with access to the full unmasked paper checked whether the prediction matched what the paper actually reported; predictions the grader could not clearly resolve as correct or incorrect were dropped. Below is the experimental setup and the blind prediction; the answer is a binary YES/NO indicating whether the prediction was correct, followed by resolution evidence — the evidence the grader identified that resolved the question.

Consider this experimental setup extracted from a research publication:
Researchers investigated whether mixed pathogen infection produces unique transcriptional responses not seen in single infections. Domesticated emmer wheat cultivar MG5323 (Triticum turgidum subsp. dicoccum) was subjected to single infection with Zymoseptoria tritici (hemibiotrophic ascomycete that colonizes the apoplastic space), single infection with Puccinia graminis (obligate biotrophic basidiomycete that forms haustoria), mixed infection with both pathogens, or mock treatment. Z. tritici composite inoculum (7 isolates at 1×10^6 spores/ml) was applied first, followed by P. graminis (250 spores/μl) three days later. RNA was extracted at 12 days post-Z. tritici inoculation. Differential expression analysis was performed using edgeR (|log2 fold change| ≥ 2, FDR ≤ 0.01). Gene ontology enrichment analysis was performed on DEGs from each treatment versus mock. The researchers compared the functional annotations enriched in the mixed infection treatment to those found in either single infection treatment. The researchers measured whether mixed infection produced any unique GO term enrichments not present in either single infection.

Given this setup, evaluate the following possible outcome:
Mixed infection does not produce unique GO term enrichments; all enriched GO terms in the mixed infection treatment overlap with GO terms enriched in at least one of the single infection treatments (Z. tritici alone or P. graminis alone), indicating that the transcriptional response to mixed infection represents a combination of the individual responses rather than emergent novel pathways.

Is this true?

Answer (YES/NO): NO